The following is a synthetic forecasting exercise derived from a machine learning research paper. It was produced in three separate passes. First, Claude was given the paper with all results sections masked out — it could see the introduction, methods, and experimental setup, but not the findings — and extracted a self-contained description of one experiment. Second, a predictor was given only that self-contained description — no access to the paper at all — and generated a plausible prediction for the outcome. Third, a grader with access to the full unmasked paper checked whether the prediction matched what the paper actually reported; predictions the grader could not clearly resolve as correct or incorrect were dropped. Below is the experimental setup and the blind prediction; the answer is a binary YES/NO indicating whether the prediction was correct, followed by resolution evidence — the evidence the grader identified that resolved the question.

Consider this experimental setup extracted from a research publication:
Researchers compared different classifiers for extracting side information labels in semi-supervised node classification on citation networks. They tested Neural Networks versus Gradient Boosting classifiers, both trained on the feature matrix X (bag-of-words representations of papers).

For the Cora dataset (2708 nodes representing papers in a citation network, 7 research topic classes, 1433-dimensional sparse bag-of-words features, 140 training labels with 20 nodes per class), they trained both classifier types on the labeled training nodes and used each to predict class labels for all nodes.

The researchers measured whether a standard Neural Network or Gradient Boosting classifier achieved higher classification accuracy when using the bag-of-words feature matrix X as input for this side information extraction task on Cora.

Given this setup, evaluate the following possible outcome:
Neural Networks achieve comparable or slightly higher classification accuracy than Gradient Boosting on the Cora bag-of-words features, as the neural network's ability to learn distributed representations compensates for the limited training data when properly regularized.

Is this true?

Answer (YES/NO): NO